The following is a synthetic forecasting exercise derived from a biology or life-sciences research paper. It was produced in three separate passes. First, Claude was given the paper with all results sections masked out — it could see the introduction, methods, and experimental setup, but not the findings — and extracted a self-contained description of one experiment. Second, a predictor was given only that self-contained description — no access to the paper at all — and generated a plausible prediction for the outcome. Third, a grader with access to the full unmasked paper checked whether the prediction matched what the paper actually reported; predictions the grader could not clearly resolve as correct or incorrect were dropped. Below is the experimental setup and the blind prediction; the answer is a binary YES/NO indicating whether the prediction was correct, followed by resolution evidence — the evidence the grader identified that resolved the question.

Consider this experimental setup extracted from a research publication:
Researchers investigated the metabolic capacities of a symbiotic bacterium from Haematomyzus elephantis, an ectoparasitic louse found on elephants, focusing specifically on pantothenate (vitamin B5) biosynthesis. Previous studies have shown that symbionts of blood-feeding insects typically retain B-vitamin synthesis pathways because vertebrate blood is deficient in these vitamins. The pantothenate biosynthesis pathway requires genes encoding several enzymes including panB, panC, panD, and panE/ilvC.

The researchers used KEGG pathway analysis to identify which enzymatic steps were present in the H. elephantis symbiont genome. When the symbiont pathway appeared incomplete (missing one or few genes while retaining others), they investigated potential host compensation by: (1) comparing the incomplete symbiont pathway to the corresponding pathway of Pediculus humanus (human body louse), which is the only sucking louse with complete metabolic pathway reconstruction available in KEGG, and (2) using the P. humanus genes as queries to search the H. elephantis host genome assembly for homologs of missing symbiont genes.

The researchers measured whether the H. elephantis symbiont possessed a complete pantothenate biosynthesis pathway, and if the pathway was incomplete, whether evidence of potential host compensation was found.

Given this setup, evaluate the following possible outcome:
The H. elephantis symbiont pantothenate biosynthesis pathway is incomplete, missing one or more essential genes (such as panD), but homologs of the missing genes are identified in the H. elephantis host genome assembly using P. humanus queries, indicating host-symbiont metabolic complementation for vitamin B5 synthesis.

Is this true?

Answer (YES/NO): NO